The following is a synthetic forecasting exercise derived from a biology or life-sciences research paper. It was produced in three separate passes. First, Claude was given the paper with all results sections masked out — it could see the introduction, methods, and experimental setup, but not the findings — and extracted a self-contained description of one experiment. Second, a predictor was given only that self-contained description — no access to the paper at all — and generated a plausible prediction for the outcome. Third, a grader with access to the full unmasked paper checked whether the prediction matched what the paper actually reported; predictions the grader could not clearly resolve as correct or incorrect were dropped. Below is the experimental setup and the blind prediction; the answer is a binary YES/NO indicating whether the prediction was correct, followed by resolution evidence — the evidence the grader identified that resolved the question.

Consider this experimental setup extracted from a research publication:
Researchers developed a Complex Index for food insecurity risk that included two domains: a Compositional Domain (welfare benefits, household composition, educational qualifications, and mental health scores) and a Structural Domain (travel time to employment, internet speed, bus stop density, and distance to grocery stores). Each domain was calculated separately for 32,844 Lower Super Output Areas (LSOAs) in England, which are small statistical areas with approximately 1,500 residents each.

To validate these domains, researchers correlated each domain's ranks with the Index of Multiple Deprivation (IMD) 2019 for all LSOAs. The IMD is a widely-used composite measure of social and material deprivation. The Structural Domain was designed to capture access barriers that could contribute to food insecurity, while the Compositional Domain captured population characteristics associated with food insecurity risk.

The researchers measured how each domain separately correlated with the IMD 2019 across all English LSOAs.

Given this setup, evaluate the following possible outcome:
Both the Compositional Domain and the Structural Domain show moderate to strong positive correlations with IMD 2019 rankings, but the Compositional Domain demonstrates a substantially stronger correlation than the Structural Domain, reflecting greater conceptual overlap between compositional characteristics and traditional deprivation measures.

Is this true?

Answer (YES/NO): NO